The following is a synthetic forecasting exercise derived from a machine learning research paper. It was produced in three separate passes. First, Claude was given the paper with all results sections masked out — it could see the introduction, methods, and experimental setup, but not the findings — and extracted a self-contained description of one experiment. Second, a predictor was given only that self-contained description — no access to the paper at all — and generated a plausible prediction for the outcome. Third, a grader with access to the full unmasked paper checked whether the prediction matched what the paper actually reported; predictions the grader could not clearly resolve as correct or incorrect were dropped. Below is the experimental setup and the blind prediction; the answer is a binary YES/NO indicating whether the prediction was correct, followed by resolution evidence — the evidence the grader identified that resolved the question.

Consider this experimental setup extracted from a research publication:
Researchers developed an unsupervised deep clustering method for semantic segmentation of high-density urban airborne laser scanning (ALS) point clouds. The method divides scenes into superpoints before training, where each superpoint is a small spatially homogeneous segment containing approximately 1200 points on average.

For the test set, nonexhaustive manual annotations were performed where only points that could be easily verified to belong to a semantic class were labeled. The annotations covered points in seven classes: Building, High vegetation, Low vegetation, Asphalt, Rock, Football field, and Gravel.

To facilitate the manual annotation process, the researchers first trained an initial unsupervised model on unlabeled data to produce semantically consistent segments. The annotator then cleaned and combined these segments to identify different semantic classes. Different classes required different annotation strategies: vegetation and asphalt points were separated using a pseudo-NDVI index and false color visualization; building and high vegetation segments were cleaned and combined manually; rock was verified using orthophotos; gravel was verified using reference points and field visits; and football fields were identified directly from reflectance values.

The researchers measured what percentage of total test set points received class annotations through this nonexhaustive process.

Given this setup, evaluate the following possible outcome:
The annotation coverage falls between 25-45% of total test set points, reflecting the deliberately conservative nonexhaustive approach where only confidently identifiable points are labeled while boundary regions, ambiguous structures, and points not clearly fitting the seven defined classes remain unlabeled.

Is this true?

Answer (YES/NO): NO